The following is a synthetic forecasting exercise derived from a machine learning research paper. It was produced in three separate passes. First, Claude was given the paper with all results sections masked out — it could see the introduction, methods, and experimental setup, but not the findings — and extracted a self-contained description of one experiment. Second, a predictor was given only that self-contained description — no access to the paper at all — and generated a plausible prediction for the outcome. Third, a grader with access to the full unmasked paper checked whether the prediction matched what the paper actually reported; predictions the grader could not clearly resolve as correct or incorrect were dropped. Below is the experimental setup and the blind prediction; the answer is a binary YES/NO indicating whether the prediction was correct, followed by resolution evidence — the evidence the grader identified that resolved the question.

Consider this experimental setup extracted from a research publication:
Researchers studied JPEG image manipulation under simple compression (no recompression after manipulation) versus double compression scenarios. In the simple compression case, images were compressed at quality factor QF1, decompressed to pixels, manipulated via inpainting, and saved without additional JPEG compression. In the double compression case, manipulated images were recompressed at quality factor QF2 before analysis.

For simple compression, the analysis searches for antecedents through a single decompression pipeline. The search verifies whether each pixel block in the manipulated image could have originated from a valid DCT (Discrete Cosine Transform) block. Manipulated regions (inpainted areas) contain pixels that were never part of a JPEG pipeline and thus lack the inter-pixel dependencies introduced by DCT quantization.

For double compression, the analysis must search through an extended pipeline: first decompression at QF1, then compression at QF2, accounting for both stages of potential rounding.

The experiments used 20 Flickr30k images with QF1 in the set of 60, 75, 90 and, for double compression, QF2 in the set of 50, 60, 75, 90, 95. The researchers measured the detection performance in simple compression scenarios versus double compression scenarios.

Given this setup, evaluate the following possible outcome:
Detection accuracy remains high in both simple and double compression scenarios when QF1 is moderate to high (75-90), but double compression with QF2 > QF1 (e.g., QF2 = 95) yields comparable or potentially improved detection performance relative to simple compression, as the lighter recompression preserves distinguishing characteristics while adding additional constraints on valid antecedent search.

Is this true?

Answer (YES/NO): NO